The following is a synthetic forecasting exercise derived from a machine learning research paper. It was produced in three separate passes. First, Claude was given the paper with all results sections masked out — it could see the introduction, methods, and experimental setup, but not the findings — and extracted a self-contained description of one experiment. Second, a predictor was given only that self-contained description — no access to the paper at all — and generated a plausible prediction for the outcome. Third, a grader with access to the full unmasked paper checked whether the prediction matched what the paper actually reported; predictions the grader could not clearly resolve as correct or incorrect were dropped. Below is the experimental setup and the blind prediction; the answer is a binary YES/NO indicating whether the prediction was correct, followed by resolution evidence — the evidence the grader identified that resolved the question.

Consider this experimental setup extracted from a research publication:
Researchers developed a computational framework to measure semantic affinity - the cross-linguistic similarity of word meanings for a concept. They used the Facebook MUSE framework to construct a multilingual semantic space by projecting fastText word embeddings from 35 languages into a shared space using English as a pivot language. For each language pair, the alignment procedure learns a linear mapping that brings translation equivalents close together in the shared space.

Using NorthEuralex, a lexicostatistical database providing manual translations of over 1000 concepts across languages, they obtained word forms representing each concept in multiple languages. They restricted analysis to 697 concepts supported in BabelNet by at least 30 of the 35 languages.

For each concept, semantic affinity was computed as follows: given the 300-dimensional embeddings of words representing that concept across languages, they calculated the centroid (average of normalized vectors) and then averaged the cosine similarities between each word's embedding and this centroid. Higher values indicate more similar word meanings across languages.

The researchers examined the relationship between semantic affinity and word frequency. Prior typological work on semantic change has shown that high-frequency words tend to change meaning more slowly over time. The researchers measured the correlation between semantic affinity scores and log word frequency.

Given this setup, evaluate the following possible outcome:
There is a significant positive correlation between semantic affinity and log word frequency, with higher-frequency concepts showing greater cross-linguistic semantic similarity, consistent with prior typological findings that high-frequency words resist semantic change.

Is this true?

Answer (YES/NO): YES